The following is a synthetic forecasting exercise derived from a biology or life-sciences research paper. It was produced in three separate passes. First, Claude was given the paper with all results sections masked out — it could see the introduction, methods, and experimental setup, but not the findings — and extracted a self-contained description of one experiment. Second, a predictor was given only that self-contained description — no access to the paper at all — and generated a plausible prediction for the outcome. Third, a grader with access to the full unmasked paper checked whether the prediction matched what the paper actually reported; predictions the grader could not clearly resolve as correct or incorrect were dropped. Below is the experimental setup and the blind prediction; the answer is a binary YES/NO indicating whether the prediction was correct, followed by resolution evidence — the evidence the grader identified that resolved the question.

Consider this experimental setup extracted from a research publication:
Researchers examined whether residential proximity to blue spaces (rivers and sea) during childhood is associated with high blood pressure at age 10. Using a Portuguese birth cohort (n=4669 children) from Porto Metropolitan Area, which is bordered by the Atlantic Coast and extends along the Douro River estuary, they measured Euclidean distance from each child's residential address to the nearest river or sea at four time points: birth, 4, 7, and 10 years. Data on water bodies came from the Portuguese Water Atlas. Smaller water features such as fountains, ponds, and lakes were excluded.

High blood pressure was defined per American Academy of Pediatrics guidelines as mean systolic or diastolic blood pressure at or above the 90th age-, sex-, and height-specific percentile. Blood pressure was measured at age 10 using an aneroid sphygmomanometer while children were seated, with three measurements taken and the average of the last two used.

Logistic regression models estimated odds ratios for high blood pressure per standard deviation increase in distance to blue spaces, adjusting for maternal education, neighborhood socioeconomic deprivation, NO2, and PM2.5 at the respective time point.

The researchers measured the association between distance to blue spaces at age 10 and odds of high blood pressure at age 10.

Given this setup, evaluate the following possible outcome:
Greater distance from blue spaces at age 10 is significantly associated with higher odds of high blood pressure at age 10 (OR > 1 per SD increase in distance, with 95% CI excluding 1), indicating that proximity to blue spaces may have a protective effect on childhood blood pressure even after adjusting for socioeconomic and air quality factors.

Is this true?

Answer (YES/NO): NO